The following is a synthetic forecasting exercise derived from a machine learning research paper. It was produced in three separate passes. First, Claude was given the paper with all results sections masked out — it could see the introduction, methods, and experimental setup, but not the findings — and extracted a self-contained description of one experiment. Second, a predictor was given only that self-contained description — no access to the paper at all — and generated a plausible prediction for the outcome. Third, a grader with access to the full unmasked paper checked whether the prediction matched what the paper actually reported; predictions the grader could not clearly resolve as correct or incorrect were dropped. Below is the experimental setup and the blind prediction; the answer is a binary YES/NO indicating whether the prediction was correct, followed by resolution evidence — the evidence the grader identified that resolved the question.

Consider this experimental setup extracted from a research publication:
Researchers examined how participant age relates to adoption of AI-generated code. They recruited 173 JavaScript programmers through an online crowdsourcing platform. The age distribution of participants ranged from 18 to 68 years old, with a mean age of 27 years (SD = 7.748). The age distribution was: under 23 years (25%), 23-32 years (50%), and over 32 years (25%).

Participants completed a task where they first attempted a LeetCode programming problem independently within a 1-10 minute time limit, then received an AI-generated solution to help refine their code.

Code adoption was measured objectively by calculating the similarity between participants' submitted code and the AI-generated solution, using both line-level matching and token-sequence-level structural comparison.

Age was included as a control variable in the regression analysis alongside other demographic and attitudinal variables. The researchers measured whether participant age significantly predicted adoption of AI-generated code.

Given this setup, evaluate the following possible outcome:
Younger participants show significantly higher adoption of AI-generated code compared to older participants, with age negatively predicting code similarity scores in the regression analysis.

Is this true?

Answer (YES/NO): NO